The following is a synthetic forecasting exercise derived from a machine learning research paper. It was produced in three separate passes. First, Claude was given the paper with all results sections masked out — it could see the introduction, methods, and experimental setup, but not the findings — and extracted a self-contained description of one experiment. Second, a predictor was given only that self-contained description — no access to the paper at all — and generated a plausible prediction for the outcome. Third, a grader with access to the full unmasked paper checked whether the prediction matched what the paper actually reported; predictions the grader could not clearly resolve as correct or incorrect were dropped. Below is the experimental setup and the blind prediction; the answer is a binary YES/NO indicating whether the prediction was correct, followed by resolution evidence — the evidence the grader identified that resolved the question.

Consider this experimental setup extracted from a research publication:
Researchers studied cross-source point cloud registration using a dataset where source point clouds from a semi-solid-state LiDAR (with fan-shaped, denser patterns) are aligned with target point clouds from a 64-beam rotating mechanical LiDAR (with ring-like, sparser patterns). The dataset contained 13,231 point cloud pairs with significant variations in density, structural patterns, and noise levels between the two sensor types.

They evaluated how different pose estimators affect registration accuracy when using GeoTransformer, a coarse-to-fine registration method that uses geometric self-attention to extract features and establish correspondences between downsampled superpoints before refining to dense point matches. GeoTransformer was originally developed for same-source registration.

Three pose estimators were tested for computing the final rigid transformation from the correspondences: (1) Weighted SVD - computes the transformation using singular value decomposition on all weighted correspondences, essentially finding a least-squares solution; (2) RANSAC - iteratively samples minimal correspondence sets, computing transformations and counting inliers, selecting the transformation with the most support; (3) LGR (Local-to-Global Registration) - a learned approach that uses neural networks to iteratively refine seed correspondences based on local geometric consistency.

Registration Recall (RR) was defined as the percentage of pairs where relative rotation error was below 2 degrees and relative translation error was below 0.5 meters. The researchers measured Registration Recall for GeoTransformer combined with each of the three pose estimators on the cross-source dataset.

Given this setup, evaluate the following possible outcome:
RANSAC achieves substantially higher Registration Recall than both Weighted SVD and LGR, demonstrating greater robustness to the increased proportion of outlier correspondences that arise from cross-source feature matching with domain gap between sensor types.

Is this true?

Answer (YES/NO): NO